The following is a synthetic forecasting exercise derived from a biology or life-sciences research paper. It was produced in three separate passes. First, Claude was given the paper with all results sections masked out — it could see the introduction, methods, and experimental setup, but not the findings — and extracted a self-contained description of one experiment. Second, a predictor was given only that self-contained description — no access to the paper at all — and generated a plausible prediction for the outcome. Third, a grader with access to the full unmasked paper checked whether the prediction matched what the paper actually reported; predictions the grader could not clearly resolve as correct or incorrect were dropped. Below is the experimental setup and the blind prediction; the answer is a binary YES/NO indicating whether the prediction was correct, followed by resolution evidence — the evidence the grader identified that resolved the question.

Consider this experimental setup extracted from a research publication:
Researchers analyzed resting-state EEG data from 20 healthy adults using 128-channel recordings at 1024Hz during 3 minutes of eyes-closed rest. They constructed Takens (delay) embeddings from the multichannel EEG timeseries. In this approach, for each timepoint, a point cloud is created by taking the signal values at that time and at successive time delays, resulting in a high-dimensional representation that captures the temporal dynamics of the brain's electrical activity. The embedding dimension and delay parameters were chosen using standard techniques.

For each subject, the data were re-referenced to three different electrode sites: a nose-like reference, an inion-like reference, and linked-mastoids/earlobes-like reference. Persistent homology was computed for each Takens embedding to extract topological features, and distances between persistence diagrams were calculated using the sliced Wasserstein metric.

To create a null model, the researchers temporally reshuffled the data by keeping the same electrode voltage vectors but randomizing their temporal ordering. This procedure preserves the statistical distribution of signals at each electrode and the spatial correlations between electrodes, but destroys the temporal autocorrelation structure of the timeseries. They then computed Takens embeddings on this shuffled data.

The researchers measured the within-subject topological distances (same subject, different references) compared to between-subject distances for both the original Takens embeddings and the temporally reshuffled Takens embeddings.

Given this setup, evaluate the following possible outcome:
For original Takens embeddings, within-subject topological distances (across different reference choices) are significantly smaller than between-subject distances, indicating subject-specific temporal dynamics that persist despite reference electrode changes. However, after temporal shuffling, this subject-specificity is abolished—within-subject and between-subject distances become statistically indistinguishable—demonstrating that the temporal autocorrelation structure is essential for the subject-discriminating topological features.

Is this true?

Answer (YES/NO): NO